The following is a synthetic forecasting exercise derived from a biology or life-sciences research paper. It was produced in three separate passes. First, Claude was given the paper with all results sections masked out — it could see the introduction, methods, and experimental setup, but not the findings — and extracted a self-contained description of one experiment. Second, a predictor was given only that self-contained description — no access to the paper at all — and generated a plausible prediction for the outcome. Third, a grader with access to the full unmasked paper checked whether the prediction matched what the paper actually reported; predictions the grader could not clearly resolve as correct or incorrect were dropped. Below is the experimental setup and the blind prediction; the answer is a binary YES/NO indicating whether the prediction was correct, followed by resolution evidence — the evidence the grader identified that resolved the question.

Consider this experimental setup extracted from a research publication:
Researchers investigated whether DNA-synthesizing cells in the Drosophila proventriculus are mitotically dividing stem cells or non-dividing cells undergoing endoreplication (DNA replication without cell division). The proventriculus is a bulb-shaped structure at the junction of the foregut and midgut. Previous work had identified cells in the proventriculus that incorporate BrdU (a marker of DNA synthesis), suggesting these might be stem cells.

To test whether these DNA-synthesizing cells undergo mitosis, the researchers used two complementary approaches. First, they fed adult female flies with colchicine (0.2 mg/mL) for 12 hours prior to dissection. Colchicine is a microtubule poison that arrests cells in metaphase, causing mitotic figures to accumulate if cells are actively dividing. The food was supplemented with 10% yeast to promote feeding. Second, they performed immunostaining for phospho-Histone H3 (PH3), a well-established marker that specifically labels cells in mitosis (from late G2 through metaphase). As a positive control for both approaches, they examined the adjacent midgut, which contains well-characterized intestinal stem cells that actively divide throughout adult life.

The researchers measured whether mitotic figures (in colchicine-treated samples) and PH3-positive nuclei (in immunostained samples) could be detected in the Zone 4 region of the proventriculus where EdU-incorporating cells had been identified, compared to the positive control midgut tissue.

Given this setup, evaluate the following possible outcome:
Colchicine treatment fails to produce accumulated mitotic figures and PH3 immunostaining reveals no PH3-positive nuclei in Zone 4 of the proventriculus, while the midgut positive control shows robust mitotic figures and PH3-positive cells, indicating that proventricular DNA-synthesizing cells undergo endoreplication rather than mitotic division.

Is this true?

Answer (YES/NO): YES